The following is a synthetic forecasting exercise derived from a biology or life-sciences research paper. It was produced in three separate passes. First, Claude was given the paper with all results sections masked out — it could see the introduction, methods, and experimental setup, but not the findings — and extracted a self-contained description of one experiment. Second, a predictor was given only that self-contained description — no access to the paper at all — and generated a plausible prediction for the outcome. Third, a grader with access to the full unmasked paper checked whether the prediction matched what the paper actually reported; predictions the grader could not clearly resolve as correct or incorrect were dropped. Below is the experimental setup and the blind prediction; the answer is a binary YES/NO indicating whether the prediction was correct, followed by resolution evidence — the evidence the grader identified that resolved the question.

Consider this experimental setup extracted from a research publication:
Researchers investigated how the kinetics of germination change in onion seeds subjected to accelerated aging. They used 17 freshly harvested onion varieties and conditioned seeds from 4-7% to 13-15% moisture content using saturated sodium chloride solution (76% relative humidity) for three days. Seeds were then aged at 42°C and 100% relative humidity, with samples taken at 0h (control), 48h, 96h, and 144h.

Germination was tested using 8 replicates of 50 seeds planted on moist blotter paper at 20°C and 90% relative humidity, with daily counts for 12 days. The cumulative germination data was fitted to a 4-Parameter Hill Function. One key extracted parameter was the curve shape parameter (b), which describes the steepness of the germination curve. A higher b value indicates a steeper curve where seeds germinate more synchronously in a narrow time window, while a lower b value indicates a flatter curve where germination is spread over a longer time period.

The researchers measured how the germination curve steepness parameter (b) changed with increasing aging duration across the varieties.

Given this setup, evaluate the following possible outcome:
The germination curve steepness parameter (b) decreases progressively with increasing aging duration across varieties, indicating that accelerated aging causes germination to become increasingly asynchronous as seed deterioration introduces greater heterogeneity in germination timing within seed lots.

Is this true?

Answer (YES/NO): NO